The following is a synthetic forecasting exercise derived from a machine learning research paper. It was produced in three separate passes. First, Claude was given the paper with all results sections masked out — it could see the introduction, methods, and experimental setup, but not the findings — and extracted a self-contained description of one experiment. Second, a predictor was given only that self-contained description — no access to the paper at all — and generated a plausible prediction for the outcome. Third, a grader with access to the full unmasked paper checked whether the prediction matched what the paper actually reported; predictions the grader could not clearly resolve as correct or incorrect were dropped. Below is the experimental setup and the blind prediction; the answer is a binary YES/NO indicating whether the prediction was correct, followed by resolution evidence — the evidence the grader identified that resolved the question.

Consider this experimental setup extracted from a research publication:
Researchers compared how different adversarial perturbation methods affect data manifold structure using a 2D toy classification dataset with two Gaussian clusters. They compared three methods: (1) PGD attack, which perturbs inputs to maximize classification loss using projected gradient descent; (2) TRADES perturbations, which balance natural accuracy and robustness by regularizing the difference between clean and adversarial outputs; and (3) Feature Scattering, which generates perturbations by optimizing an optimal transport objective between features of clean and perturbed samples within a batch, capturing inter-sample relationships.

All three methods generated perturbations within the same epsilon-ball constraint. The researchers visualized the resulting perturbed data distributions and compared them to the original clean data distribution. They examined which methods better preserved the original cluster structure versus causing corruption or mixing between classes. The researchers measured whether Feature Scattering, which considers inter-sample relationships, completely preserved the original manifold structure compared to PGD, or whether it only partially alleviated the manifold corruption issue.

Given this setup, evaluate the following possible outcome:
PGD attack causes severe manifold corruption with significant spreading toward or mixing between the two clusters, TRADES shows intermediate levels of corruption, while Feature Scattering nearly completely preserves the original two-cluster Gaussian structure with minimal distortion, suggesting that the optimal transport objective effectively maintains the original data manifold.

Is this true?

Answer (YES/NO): NO